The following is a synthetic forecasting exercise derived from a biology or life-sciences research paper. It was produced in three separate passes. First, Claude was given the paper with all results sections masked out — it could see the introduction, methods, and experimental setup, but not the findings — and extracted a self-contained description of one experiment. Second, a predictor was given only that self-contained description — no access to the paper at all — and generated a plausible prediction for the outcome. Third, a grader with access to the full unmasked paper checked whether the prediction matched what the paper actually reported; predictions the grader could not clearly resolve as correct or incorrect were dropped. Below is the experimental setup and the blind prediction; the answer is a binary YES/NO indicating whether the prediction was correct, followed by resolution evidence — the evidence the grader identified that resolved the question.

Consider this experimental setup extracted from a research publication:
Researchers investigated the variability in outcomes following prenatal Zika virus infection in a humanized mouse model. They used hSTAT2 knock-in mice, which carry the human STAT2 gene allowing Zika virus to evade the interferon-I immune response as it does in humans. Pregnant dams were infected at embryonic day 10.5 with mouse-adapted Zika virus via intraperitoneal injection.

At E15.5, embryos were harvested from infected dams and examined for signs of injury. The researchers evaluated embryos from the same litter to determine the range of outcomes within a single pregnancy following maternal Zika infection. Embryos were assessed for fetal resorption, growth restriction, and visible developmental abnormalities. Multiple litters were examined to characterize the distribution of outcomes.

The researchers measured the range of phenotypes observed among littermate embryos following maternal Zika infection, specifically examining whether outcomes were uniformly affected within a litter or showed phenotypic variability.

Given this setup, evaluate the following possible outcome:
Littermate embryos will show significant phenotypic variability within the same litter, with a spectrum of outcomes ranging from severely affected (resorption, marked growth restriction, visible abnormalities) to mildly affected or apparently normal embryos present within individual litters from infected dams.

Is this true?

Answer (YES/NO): YES